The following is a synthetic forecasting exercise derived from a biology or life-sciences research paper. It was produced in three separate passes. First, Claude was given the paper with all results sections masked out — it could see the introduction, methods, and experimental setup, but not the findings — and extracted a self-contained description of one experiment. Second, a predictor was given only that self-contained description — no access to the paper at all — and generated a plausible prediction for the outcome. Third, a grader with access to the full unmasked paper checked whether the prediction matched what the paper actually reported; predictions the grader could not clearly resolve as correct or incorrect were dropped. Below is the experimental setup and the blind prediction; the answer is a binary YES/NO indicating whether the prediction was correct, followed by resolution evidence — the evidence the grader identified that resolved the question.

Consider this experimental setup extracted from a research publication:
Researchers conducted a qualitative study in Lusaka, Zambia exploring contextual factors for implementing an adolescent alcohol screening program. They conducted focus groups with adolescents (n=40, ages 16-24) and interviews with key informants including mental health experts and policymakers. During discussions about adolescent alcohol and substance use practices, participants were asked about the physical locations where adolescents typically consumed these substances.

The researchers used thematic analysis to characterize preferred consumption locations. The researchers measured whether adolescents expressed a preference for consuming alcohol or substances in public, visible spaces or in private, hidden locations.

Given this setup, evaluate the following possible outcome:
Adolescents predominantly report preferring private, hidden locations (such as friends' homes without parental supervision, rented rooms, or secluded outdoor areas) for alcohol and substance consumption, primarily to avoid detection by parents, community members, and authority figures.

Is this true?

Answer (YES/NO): NO